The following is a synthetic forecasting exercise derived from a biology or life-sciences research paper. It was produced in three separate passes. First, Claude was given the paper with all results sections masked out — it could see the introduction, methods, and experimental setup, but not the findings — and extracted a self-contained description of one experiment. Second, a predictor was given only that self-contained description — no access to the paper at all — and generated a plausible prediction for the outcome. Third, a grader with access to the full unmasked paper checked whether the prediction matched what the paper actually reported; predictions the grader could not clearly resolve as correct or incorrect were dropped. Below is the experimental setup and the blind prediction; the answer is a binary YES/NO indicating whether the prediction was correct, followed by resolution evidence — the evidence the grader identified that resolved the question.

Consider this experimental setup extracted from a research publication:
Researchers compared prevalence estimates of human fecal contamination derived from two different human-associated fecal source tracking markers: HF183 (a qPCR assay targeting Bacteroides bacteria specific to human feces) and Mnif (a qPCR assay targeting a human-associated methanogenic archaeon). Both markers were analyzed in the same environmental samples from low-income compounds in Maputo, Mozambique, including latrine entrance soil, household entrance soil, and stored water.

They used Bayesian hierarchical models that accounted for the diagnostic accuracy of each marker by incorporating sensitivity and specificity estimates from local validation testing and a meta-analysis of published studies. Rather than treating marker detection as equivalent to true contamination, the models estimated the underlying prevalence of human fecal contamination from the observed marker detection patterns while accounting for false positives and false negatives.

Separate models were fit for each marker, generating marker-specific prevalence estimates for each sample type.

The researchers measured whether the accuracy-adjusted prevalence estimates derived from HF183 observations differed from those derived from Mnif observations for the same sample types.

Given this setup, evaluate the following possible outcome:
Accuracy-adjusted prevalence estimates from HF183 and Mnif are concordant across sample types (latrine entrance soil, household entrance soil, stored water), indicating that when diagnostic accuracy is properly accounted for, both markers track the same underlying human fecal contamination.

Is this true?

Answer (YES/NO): NO